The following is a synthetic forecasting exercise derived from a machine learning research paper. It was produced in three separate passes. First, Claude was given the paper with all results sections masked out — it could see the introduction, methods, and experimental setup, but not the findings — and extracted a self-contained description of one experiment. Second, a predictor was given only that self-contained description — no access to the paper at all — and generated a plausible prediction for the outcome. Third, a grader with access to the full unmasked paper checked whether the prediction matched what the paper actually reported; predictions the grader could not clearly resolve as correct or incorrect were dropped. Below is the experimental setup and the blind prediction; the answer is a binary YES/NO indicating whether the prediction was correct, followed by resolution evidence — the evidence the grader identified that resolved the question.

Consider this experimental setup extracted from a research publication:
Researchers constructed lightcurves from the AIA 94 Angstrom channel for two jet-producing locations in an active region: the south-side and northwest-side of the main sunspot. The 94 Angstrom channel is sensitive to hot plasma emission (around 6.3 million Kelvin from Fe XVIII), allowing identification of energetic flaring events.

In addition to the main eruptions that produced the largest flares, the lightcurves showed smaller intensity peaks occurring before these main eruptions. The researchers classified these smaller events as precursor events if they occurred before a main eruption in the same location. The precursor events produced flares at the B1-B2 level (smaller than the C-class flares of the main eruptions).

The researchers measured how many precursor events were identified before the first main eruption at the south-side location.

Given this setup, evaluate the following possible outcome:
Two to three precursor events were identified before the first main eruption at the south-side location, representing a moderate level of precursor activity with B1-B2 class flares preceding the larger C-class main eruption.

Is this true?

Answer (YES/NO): YES